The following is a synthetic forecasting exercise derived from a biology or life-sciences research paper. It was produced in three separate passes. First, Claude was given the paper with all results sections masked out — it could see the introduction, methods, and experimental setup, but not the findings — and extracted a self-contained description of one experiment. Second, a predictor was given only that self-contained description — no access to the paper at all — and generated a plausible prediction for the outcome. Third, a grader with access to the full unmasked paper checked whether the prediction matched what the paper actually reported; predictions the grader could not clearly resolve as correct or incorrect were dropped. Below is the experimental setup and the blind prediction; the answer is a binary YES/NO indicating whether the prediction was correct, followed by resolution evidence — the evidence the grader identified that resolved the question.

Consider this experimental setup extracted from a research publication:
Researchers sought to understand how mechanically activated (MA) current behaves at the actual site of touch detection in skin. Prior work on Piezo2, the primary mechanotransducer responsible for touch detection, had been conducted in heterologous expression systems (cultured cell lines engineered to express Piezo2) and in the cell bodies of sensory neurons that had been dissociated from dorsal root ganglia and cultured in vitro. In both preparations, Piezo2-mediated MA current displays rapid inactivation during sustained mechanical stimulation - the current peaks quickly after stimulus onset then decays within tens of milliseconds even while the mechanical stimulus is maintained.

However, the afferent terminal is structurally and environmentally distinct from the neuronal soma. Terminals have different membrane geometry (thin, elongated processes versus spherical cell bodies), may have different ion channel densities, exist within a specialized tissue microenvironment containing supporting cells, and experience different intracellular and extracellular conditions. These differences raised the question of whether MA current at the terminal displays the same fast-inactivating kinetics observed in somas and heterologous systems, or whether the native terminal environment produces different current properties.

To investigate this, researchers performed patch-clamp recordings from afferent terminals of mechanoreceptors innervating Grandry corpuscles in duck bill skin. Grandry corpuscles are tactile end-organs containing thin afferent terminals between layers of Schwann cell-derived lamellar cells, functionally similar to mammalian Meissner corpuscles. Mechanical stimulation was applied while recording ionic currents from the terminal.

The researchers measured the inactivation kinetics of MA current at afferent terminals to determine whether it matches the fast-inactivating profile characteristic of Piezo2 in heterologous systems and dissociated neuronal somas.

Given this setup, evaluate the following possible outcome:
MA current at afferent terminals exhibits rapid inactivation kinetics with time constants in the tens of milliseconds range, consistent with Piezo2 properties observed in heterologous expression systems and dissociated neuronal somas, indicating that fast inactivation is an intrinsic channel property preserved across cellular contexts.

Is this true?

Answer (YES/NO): YES